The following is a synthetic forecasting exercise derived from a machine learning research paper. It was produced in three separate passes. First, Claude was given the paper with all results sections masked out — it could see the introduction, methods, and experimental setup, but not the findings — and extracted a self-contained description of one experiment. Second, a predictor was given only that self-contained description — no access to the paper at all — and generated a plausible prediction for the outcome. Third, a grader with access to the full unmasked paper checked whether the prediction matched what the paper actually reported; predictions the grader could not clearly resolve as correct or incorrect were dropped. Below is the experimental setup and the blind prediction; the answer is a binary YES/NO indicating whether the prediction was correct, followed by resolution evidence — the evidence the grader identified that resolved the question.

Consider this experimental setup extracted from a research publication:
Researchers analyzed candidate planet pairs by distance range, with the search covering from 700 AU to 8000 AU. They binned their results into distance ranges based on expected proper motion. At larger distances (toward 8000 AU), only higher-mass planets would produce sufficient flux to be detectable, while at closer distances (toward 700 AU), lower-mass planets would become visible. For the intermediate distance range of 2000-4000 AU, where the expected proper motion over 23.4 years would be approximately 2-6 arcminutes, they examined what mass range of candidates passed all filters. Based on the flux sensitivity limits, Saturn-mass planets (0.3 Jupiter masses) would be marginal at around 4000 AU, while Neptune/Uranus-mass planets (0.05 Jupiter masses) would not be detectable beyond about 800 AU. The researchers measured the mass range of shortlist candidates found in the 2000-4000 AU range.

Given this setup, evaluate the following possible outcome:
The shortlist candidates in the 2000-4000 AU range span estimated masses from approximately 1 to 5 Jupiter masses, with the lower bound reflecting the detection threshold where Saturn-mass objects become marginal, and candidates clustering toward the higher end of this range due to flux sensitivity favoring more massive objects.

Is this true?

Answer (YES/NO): NO